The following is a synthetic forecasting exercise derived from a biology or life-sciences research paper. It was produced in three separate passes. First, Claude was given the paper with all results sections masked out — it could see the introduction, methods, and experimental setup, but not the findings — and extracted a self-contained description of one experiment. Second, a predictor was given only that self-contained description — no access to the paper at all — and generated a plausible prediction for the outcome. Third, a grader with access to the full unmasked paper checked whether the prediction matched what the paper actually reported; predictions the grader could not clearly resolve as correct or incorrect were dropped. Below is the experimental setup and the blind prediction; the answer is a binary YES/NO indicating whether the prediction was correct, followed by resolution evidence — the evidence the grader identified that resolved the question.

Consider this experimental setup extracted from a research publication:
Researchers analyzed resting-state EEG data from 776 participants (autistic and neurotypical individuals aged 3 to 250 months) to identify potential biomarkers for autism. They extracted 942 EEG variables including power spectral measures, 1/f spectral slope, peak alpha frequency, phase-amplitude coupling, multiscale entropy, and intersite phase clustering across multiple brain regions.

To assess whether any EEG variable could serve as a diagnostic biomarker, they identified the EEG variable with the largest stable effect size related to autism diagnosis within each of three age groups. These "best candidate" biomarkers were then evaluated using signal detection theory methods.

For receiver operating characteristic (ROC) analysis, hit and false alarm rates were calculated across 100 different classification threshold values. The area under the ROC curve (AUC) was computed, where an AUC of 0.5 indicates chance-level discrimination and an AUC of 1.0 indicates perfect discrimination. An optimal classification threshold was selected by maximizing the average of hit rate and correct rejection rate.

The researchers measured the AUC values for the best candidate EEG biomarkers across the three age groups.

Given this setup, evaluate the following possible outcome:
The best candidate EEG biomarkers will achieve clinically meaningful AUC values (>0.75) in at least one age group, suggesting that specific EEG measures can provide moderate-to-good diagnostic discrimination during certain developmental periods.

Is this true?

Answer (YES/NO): NO